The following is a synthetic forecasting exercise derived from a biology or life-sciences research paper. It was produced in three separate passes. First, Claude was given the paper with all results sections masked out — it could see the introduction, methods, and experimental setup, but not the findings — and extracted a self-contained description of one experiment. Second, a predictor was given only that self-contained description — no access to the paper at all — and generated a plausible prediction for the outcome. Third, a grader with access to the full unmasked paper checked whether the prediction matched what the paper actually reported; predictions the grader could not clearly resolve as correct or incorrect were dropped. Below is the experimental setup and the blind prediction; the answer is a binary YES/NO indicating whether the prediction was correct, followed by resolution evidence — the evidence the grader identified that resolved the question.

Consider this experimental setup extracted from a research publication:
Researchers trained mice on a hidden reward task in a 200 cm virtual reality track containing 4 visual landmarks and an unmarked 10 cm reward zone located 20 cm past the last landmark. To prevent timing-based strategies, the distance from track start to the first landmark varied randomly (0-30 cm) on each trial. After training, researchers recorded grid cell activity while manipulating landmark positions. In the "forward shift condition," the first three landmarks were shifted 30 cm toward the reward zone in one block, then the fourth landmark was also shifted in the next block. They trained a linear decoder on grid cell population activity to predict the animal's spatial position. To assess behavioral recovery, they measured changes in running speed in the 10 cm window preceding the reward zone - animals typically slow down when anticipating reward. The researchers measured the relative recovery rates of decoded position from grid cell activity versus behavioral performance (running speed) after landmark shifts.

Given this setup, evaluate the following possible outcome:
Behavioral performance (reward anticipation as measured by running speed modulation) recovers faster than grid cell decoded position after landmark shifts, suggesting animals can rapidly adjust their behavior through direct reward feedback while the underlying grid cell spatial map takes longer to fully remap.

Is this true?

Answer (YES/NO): YES